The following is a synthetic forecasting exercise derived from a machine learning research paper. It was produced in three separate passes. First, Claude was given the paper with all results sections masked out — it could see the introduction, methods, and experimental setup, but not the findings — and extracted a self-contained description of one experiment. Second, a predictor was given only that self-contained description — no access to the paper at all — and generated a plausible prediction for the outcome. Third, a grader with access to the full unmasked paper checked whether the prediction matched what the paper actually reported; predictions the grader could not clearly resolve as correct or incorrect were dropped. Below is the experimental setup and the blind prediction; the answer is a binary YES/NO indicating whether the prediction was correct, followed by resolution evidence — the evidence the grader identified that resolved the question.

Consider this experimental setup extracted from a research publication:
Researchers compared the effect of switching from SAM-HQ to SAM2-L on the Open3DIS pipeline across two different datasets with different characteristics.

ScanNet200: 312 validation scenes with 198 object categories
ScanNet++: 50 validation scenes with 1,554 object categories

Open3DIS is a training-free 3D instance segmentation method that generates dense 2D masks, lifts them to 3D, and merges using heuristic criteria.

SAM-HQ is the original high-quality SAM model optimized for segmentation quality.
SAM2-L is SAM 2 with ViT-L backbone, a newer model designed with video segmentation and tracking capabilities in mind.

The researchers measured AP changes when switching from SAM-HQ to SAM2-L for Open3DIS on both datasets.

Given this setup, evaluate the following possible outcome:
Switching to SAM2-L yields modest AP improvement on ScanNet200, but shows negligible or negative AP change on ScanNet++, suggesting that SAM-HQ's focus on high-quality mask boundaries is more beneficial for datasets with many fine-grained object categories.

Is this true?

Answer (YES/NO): NO